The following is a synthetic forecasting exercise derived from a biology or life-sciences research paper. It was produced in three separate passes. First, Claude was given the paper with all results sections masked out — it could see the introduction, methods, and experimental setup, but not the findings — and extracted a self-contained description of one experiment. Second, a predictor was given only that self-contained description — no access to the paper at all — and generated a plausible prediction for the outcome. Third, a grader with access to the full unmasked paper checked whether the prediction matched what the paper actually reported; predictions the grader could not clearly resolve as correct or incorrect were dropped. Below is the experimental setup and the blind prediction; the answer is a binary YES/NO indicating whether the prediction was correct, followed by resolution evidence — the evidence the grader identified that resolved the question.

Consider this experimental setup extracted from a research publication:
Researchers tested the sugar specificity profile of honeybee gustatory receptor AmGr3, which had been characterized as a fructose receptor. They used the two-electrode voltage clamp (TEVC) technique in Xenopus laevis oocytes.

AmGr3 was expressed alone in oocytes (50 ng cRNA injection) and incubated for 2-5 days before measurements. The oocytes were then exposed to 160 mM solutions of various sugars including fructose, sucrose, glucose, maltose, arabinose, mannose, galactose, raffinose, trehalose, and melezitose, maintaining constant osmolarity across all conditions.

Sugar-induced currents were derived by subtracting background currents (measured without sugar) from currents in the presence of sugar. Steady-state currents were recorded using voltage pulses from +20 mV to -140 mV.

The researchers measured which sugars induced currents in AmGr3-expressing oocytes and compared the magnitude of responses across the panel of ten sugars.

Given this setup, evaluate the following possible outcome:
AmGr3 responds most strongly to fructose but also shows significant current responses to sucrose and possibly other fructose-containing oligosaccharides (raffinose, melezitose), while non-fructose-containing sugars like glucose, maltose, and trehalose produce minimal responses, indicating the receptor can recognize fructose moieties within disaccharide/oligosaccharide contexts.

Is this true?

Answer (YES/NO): NO